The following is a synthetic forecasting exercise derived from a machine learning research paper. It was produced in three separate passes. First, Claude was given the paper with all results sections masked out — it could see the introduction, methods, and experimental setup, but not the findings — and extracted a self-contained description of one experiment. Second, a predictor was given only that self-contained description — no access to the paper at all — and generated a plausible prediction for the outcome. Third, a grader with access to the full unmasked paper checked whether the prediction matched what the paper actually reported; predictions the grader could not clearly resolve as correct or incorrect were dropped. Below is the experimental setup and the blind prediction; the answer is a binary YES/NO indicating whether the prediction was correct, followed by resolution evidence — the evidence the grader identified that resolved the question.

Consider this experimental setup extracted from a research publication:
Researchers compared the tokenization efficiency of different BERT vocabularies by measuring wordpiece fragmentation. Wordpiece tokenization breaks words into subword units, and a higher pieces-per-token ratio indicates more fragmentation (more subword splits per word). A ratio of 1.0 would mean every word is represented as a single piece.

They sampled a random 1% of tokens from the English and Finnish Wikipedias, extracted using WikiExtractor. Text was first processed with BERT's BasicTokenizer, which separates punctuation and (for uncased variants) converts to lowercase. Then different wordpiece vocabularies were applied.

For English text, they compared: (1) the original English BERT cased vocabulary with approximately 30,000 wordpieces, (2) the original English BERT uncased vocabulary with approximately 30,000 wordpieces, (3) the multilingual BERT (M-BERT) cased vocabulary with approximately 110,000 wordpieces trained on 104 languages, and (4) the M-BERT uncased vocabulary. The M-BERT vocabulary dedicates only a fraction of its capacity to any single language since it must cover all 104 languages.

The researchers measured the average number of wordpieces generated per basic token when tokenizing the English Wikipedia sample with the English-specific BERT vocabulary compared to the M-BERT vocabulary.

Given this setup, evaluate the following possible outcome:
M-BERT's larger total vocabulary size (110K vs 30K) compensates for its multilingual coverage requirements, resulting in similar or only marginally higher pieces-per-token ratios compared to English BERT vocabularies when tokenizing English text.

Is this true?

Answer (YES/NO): YES